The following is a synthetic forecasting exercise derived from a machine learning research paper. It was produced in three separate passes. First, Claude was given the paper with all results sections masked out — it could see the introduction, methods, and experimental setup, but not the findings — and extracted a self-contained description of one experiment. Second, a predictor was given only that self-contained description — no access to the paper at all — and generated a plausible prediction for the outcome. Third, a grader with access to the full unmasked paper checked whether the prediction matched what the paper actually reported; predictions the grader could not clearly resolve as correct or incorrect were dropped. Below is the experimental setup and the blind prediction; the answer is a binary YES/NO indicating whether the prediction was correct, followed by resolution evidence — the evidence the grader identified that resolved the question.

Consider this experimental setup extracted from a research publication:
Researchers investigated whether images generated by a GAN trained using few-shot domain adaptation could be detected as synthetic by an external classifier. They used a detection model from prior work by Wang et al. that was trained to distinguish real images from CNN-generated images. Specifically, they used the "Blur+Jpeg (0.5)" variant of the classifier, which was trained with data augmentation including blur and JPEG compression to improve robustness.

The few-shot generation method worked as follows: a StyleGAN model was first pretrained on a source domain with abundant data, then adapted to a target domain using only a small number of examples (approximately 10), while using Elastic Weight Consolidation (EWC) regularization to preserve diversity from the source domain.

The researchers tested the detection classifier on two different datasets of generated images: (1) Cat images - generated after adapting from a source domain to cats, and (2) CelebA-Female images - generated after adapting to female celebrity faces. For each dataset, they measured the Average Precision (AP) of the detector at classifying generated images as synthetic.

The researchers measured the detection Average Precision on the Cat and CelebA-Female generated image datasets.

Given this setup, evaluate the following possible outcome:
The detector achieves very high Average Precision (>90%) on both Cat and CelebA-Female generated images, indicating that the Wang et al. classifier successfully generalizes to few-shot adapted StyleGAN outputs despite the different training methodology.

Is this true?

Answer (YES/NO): YES